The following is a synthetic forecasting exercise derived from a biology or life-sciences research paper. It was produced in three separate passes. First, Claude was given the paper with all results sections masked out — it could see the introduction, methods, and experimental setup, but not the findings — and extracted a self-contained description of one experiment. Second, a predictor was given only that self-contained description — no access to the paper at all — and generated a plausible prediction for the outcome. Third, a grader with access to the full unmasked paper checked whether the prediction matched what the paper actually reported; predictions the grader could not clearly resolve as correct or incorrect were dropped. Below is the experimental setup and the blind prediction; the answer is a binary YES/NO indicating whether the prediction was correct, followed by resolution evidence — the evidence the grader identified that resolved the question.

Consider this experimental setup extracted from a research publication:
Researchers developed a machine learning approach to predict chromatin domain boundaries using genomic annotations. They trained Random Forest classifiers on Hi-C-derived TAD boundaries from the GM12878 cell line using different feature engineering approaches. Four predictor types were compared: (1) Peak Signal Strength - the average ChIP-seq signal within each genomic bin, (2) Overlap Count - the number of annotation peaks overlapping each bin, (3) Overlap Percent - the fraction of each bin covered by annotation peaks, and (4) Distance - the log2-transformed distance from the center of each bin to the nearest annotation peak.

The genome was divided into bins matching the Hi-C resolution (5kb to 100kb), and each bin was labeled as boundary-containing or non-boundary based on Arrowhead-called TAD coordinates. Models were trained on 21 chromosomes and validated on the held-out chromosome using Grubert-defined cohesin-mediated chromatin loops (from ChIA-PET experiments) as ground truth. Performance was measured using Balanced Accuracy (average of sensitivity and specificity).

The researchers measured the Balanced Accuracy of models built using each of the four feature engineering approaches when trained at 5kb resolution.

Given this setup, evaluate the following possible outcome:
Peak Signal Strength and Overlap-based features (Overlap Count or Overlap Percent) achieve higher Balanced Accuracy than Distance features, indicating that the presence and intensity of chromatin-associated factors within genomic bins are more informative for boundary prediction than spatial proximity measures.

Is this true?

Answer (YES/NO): NO